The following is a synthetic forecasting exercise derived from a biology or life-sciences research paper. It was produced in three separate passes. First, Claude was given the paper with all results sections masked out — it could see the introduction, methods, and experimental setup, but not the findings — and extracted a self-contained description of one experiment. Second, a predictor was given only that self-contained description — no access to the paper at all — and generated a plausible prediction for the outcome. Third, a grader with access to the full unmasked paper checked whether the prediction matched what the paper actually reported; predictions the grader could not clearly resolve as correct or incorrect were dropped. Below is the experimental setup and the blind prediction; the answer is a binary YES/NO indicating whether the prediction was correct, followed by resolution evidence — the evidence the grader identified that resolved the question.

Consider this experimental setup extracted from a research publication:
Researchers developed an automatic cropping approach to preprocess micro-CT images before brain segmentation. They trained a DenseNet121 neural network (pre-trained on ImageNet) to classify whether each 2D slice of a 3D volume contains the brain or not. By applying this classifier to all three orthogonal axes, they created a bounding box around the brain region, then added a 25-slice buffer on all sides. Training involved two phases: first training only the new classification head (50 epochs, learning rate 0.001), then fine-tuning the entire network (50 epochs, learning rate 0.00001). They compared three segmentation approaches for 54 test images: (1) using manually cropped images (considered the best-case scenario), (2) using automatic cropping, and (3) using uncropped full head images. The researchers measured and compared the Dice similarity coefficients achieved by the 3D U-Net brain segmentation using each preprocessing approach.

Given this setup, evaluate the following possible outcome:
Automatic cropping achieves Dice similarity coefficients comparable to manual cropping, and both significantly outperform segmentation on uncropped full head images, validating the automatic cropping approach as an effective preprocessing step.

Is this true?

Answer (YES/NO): YES